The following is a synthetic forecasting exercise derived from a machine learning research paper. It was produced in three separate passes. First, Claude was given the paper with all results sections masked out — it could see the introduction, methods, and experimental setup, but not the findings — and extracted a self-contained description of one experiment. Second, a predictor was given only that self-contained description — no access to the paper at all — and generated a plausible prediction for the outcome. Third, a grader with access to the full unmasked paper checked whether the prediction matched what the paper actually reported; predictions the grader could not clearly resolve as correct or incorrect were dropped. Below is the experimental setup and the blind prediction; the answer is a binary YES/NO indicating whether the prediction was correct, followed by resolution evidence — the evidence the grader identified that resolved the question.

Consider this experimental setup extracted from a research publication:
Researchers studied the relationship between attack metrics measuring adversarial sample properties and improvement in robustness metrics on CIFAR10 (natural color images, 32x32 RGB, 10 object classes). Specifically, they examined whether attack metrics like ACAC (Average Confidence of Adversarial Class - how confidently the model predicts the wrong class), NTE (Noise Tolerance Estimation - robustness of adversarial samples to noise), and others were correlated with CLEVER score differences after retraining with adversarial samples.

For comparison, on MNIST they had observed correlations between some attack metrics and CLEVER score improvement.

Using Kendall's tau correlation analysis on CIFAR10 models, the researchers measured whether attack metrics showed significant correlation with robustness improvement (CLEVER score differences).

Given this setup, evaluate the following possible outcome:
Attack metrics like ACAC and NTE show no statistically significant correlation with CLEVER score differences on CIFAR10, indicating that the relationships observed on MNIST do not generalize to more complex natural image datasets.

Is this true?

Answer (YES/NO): YES